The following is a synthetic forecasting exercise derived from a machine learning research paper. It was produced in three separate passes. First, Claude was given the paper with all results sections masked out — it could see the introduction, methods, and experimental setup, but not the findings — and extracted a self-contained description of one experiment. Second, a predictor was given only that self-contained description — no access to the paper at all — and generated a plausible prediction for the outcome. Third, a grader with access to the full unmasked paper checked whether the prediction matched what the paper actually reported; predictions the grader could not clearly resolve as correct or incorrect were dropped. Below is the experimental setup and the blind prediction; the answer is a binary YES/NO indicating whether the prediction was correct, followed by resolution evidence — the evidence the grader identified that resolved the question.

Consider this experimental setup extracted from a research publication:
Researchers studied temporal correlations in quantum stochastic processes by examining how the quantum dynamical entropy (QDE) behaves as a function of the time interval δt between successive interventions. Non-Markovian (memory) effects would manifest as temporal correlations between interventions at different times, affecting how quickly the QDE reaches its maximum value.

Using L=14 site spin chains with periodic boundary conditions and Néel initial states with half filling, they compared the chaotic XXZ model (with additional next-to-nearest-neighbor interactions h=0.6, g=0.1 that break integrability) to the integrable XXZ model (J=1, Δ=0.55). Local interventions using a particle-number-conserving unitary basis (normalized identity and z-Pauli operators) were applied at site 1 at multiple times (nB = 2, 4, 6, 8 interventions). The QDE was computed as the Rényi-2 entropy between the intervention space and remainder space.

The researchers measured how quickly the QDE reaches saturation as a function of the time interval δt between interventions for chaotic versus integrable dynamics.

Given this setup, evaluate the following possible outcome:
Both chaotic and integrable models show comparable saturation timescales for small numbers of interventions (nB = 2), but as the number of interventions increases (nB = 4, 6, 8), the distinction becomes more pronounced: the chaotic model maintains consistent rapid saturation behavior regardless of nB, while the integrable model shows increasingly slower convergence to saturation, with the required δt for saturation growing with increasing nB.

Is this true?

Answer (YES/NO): NO